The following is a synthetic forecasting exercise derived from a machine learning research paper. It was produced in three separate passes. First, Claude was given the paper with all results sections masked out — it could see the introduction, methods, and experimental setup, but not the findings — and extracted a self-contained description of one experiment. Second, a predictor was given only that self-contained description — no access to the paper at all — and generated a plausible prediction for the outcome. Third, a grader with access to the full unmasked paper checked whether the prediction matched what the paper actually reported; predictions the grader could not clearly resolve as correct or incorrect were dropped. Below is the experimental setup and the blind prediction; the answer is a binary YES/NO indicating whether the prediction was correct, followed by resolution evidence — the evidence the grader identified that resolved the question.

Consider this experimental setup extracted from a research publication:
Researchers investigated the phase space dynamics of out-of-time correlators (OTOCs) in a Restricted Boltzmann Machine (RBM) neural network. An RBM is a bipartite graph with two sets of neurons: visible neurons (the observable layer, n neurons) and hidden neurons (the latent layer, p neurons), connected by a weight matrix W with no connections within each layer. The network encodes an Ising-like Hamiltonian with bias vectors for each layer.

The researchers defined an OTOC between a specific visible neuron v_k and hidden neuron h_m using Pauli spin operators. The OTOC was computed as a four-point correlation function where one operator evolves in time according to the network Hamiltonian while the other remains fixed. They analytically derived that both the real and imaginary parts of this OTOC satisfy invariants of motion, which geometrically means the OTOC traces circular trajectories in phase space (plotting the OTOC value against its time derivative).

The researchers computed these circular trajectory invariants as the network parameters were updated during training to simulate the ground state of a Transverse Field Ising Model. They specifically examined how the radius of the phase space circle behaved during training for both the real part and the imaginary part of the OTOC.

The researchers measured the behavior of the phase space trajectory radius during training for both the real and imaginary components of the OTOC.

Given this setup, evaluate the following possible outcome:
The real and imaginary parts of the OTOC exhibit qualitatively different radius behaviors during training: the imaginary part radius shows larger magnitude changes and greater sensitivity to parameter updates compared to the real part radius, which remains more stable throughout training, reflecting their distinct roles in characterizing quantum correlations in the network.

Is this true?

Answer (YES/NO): YES